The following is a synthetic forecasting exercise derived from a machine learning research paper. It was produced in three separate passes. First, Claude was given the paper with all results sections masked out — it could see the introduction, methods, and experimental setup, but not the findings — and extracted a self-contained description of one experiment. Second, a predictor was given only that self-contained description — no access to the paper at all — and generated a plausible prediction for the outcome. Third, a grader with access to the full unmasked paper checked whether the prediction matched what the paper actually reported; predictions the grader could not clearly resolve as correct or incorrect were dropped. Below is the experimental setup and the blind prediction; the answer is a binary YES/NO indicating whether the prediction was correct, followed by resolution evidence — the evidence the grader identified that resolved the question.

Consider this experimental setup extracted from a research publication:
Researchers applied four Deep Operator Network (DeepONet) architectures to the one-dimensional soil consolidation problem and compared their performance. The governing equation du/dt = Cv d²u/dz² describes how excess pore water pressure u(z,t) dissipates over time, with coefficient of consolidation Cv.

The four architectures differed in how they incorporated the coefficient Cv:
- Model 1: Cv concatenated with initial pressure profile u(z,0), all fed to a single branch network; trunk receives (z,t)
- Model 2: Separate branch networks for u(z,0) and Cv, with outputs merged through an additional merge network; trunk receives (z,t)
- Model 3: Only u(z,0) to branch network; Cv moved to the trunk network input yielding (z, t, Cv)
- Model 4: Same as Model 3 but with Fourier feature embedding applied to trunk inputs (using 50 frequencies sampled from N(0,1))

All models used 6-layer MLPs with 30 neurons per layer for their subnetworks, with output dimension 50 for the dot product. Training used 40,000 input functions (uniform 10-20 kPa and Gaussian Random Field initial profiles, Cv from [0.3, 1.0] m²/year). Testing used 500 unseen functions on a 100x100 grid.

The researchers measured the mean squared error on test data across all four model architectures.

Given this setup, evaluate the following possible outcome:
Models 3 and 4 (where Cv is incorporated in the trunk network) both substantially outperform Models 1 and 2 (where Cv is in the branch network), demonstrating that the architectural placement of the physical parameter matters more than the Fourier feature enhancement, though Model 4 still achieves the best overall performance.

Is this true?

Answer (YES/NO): YES